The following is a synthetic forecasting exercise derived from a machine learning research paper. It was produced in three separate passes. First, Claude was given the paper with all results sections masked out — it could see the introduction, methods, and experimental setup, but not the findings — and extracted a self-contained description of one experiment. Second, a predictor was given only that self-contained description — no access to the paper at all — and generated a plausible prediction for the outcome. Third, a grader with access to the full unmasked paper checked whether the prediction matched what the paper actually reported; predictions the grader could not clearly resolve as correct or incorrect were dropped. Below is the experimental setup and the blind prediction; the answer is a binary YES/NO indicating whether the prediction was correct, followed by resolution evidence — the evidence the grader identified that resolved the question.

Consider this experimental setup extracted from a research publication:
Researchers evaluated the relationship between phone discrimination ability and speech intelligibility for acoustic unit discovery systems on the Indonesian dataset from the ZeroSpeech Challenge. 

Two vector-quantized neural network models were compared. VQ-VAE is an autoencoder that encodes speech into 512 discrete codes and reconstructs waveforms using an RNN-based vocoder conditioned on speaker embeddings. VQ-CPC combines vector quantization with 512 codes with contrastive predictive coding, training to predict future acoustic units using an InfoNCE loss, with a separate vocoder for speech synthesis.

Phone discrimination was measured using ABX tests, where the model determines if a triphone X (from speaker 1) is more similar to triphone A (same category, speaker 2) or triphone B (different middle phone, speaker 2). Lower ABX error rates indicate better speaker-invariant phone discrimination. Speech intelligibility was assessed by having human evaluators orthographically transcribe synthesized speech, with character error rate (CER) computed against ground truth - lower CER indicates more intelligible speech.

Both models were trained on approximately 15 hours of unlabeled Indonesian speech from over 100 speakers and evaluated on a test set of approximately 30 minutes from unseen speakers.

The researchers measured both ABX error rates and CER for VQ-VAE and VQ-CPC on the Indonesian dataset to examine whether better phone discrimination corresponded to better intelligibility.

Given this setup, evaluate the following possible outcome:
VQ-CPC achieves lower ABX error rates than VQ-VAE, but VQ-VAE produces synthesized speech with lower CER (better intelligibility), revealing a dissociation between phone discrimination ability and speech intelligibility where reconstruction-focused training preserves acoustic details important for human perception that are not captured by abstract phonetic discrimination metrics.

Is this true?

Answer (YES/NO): YES